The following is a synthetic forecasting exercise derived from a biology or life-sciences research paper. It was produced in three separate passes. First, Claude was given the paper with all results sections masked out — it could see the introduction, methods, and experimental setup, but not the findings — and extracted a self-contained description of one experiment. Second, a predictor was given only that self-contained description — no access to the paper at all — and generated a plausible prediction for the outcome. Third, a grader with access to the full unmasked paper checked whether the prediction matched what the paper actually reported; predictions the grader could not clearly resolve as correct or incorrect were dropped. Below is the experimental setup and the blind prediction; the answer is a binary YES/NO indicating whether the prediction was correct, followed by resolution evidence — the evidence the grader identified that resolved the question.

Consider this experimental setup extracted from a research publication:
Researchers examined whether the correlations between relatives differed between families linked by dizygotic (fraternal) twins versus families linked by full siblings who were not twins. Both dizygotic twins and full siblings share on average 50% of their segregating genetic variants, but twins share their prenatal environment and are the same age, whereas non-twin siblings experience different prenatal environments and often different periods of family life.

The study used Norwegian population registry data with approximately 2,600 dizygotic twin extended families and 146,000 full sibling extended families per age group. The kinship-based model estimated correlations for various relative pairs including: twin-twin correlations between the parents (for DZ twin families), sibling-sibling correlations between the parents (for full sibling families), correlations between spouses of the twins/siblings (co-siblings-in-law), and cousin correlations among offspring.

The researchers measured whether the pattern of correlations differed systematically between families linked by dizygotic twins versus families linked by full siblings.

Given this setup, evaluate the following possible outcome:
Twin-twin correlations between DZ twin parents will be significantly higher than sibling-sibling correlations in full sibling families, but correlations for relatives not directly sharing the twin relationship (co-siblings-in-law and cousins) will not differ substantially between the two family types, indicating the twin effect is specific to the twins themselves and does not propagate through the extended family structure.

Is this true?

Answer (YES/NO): NO